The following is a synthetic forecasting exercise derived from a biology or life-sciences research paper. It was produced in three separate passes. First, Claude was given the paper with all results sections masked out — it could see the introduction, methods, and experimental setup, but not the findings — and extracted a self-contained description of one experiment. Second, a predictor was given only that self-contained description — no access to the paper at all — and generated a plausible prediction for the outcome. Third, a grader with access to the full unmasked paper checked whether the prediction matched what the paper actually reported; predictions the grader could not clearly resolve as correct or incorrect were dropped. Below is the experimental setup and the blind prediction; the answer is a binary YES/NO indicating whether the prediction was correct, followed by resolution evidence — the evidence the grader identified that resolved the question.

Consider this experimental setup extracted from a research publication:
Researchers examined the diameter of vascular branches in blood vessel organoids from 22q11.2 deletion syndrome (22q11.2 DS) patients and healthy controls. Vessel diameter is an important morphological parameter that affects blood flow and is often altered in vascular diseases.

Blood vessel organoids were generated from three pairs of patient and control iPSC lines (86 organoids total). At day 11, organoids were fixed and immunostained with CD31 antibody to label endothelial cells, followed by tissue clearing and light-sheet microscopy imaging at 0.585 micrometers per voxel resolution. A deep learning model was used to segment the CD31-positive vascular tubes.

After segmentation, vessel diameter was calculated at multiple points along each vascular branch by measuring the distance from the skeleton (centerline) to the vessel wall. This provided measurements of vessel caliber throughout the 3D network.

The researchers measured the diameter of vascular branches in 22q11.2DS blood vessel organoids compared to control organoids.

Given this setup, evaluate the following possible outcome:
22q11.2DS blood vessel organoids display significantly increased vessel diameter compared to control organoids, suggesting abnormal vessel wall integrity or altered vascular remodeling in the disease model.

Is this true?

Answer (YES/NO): NO